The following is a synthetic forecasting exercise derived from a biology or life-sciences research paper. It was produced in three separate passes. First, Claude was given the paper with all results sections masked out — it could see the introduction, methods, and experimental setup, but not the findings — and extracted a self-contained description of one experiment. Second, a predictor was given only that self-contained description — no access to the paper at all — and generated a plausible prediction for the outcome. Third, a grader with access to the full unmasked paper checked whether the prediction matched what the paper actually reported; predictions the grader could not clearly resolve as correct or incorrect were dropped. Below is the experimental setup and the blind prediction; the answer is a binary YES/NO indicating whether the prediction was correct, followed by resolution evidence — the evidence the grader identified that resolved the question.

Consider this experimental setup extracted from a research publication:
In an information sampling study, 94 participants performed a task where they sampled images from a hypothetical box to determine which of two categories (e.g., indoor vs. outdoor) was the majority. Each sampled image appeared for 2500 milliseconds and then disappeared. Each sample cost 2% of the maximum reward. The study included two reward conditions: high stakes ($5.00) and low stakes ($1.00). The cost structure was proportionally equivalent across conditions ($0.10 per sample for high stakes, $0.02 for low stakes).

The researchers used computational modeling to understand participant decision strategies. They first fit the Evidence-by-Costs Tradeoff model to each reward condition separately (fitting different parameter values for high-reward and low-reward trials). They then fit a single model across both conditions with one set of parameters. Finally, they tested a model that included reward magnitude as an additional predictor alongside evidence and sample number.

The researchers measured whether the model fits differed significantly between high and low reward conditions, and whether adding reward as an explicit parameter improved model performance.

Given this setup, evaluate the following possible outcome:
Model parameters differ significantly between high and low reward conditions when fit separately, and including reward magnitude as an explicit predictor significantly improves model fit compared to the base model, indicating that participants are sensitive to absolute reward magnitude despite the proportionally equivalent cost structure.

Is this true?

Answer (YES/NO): NO